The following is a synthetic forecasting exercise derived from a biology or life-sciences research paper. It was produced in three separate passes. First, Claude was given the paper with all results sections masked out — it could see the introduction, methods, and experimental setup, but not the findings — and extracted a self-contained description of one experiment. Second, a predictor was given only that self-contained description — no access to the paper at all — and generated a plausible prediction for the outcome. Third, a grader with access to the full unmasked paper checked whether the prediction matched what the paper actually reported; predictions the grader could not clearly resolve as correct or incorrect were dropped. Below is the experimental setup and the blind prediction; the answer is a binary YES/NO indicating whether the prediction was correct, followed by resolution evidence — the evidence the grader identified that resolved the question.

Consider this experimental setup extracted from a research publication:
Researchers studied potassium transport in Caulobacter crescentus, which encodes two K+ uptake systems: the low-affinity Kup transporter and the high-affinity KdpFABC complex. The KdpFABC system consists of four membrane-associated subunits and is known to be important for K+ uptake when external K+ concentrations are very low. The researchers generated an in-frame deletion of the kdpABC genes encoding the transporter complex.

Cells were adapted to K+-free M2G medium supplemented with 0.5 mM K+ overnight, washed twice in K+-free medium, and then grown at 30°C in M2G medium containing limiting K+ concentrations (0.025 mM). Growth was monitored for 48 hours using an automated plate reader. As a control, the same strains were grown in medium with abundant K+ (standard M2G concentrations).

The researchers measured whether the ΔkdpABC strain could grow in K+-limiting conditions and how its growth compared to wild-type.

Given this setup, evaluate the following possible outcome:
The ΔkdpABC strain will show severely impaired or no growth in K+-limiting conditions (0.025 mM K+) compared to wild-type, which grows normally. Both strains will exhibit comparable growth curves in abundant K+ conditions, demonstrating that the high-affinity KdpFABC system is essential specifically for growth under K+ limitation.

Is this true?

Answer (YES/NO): NO